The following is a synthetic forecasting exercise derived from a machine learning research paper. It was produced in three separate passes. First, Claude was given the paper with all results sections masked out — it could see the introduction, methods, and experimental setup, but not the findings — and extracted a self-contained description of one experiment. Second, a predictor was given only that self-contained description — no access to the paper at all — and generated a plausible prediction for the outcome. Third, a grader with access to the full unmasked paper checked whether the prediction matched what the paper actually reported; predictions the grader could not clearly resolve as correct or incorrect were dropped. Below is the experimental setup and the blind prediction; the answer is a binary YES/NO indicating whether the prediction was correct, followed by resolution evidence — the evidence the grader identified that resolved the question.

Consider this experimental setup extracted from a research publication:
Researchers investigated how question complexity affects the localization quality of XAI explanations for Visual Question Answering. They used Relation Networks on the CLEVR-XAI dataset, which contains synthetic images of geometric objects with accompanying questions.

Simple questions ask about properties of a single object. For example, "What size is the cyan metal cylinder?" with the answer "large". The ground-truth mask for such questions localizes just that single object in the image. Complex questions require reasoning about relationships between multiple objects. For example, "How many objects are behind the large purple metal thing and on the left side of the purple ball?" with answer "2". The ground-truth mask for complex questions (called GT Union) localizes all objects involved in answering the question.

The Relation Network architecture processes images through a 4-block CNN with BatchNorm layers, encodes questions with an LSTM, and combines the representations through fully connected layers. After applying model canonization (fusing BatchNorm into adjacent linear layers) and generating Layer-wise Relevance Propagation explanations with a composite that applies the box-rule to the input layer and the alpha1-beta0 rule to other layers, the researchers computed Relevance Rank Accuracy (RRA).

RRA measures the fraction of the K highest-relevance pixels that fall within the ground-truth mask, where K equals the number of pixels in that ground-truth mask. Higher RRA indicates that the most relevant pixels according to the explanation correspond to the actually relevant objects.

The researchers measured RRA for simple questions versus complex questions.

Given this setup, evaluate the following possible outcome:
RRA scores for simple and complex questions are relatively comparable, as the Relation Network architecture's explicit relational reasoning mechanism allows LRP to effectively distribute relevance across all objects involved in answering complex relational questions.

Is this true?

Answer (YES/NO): NO